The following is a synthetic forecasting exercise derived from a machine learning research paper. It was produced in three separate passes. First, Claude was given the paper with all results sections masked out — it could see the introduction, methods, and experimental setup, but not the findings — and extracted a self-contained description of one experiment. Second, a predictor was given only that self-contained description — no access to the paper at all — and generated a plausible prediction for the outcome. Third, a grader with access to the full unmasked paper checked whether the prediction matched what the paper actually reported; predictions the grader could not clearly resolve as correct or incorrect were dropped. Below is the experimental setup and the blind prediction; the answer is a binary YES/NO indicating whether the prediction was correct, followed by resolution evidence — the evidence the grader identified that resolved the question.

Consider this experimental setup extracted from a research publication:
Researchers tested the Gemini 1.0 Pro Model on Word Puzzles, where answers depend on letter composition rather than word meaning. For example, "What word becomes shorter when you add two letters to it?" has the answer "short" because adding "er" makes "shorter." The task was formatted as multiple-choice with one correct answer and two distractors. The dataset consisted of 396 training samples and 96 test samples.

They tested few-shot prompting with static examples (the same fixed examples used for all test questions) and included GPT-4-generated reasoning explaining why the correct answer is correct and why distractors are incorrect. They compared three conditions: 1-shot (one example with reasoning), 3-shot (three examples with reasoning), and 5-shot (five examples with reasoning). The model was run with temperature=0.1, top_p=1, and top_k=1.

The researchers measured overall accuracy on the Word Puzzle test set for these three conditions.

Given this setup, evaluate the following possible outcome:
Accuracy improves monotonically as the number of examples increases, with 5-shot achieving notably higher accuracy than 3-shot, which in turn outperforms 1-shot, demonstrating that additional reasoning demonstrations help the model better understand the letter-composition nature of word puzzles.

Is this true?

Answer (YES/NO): NO